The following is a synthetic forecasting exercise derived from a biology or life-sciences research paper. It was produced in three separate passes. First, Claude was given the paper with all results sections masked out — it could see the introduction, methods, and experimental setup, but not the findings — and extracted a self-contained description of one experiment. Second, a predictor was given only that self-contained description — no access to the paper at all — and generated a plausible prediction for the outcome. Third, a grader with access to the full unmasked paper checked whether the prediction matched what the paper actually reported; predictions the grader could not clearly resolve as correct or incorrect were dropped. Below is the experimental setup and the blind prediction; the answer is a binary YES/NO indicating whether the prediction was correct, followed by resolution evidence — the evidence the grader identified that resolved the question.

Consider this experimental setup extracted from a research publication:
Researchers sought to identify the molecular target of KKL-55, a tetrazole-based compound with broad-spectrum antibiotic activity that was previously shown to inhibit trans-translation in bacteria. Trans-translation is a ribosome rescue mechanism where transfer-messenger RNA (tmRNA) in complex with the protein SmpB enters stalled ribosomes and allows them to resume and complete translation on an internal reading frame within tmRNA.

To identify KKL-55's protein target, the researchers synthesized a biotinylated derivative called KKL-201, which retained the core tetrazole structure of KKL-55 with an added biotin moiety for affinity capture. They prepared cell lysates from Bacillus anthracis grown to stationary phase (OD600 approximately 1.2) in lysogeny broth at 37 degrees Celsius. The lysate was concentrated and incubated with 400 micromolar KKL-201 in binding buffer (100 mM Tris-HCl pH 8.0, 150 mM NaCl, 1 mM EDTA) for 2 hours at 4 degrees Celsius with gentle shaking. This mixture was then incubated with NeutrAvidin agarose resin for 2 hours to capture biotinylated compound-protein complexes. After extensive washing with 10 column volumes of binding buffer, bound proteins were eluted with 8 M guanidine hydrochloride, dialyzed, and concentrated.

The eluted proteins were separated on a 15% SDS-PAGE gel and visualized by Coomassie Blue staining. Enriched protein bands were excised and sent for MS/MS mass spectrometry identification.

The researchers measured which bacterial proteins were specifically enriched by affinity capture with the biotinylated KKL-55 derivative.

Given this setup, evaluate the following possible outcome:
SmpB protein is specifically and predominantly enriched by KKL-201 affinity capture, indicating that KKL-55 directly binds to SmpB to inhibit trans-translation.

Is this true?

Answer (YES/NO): NO